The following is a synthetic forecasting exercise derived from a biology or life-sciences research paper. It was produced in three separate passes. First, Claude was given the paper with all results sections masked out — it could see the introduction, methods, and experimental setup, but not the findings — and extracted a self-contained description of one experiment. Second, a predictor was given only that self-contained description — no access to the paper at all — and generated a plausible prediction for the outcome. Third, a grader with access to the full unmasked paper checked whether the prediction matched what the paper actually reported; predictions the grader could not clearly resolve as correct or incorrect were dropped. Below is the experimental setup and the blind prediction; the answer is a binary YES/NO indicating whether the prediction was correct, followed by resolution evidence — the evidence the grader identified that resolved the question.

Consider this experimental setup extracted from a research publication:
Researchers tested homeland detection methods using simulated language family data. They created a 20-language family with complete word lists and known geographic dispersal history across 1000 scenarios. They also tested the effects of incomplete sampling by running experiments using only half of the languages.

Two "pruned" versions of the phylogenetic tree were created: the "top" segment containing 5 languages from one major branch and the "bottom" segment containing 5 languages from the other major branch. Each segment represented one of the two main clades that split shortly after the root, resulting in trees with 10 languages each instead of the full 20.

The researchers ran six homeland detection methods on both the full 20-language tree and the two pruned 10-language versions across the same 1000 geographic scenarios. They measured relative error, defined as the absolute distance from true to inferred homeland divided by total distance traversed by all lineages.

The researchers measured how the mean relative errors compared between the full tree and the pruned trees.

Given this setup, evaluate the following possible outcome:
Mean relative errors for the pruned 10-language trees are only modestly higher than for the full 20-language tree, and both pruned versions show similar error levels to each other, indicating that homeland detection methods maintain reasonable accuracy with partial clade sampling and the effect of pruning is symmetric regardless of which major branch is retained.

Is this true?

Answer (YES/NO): NO